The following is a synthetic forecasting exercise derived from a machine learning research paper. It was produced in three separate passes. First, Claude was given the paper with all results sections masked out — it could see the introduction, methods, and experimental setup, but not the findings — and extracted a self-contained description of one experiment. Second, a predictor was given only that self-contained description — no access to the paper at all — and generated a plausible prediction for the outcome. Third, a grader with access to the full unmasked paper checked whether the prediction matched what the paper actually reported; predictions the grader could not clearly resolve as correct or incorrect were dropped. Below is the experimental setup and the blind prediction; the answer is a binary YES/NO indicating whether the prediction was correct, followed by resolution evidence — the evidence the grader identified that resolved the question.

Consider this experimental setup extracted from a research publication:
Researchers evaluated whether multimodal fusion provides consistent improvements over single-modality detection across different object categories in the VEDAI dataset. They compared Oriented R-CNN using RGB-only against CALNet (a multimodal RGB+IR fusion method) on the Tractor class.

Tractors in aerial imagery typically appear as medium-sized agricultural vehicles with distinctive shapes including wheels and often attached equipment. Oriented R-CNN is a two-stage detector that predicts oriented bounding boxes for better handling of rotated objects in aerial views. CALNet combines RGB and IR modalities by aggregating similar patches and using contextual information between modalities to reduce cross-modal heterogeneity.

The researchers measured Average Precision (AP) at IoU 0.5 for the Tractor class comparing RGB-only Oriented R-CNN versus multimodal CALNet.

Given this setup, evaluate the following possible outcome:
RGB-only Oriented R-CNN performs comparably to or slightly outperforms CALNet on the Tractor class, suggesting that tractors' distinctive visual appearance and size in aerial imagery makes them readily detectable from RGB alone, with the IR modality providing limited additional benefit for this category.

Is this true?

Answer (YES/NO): NO